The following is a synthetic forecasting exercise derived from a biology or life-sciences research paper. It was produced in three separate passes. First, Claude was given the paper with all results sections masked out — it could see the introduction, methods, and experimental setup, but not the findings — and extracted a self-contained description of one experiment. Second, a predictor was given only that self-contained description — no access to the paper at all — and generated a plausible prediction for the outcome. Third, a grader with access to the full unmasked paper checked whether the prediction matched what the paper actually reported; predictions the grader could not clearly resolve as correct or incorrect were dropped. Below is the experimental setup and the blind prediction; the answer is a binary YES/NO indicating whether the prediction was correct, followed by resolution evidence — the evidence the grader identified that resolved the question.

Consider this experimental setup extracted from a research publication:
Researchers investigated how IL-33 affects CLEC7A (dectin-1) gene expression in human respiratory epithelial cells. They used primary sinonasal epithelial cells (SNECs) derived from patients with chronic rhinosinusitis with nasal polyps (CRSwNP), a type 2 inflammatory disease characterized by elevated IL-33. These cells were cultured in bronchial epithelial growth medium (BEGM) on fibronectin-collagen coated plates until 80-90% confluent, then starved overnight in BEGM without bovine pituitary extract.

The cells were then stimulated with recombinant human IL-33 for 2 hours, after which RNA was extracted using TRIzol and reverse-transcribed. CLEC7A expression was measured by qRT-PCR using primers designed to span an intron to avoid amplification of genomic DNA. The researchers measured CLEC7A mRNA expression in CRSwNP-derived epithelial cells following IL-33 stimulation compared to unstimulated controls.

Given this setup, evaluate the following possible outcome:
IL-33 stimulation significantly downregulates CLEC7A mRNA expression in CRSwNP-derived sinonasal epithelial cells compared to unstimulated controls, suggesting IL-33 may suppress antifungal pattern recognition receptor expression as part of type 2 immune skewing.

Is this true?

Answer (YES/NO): YES